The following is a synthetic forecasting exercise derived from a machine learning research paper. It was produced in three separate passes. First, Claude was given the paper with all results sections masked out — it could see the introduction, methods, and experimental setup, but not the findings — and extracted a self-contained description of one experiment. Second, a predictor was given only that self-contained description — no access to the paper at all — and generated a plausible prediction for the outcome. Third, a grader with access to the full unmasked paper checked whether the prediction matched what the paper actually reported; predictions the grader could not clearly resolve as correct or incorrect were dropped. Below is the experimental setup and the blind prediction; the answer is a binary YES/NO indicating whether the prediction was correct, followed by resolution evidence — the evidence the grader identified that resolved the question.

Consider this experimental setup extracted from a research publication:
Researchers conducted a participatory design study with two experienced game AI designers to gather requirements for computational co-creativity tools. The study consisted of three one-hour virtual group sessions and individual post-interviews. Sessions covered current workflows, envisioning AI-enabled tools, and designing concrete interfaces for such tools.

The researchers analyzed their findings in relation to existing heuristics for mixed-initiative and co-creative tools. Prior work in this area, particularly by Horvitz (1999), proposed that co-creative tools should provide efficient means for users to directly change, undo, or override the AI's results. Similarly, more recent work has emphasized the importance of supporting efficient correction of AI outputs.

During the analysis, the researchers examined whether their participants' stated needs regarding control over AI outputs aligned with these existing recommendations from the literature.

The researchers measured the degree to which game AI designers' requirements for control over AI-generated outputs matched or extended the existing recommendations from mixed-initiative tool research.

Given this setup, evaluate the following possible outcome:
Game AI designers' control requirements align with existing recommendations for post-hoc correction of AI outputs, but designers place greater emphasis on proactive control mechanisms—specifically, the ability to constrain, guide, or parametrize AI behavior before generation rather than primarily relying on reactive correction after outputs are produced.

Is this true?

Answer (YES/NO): NO